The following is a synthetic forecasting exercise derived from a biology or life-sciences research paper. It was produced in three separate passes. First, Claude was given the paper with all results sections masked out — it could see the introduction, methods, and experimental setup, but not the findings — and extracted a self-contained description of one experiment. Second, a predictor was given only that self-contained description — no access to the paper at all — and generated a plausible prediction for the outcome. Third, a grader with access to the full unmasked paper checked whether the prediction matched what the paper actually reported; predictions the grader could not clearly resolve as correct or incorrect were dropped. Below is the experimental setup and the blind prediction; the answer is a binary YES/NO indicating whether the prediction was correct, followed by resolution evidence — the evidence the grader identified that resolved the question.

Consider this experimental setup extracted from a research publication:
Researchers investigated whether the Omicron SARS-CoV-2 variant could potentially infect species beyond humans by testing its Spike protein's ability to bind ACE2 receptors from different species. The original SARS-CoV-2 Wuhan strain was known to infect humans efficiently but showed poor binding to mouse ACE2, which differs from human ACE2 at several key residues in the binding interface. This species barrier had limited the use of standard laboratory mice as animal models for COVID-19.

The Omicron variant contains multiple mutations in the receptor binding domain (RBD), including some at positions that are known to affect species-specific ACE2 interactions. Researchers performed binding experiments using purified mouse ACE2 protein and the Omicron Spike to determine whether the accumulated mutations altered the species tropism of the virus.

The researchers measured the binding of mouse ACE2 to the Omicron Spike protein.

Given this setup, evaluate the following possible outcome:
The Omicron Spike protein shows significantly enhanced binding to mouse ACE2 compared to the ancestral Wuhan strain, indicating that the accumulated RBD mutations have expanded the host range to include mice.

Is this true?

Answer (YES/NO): YES